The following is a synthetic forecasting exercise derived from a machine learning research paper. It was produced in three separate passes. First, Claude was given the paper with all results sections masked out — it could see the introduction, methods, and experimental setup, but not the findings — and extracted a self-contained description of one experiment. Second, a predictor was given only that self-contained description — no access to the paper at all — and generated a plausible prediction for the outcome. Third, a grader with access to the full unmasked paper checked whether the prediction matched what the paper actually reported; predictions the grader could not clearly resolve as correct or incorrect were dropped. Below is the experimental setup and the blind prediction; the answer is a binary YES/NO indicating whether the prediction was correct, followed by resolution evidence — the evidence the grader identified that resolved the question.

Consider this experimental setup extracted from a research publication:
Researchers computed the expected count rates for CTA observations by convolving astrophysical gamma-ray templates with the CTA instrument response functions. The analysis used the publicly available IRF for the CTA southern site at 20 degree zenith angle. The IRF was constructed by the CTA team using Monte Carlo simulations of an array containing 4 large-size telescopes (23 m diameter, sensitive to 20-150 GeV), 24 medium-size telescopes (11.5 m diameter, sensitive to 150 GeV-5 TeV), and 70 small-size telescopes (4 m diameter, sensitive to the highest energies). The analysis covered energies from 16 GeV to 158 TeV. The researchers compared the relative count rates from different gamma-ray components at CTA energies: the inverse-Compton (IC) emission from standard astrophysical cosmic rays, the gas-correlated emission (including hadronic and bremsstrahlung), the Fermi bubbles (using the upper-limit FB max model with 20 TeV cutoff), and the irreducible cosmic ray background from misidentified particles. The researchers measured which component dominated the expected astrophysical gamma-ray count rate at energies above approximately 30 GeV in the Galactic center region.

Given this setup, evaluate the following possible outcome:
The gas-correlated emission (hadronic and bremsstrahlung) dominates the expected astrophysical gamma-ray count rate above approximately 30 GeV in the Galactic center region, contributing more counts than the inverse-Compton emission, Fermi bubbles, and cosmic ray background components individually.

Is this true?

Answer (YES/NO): NO